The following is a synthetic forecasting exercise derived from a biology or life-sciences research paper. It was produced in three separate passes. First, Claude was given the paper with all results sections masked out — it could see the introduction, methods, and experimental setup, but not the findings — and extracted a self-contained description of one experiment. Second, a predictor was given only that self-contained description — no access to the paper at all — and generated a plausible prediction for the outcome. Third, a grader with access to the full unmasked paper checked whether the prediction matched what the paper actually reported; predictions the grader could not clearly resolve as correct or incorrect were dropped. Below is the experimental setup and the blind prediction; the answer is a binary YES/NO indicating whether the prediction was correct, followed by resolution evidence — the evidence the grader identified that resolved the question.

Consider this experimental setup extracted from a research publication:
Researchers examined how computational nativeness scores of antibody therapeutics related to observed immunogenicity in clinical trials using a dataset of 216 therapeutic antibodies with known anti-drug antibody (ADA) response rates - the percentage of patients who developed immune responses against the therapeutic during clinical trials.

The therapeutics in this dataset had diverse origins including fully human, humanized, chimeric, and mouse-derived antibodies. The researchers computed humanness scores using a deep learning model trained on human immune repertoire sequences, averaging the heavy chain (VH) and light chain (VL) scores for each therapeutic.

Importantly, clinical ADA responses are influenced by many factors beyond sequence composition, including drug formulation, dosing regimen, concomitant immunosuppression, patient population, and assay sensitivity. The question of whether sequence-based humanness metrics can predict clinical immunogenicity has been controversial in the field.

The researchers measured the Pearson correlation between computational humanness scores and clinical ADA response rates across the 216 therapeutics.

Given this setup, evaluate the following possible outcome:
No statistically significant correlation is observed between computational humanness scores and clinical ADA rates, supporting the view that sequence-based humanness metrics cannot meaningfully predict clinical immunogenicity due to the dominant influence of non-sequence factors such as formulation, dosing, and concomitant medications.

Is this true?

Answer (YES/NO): NO